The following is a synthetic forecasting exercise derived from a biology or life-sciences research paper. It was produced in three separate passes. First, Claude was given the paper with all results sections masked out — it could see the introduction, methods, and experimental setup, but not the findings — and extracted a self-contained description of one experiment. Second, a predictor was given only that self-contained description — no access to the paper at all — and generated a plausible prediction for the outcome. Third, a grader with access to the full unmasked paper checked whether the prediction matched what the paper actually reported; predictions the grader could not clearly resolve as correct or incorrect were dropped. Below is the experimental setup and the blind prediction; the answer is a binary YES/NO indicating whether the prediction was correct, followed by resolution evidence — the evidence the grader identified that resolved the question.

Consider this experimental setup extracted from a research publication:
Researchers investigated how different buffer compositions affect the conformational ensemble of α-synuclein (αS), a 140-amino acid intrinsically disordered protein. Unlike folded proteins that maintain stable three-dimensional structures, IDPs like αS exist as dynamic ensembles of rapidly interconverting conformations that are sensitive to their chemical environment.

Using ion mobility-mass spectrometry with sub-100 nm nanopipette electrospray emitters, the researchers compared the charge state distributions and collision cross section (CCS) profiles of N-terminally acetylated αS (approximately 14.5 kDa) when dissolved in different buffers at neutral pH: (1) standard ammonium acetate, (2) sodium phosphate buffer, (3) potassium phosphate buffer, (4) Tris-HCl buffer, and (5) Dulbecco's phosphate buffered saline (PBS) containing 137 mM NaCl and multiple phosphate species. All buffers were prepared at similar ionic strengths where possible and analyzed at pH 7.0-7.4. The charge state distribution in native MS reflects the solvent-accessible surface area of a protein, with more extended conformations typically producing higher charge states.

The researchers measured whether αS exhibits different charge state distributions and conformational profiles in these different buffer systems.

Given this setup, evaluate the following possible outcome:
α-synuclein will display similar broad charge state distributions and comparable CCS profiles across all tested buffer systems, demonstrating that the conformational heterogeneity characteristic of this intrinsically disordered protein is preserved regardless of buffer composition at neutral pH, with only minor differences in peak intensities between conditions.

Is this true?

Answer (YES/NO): NO